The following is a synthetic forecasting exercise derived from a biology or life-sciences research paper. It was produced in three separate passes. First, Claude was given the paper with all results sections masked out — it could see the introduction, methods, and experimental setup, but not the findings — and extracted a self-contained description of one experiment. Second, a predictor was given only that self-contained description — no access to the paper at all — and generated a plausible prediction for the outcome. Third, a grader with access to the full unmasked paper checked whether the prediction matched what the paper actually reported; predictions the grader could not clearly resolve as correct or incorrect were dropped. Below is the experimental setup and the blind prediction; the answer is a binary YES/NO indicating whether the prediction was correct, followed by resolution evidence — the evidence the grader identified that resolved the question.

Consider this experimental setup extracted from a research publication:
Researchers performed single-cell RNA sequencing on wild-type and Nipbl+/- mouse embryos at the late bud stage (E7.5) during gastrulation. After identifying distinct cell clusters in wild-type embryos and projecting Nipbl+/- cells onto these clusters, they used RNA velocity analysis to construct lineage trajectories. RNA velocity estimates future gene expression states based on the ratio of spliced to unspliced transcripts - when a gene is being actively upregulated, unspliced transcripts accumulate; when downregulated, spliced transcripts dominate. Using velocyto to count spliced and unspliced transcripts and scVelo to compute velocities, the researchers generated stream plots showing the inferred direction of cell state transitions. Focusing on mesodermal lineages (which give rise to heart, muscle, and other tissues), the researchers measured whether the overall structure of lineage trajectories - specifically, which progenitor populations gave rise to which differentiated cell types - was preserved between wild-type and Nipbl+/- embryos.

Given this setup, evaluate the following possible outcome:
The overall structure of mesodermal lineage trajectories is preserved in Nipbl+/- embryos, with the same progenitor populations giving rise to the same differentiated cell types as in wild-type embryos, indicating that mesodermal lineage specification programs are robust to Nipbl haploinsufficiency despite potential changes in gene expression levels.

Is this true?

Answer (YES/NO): YES